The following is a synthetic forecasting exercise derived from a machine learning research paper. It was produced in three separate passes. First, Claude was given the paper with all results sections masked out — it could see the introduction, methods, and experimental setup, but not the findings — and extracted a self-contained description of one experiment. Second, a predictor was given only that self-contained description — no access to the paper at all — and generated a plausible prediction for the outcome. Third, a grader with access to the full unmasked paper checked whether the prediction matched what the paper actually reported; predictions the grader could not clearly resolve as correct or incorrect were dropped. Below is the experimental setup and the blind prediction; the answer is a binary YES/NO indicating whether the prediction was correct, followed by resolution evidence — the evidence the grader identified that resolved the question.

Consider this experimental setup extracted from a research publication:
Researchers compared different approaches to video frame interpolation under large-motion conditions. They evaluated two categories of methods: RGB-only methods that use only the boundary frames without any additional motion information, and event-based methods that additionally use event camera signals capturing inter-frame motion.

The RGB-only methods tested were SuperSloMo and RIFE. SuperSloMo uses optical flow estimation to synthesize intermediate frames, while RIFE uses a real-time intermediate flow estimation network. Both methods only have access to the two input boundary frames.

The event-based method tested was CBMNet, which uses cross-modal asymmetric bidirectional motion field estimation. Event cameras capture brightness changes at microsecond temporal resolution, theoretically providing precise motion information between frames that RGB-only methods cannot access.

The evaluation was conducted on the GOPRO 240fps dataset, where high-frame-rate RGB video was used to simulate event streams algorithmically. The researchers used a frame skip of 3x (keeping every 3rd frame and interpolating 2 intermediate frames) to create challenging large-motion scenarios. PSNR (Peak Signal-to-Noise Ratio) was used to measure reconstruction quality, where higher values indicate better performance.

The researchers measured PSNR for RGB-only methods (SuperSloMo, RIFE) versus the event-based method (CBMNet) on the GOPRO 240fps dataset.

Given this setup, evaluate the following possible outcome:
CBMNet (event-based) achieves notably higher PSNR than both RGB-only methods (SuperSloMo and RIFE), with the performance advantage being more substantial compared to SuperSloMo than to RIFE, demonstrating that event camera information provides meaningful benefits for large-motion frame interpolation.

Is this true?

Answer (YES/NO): NO